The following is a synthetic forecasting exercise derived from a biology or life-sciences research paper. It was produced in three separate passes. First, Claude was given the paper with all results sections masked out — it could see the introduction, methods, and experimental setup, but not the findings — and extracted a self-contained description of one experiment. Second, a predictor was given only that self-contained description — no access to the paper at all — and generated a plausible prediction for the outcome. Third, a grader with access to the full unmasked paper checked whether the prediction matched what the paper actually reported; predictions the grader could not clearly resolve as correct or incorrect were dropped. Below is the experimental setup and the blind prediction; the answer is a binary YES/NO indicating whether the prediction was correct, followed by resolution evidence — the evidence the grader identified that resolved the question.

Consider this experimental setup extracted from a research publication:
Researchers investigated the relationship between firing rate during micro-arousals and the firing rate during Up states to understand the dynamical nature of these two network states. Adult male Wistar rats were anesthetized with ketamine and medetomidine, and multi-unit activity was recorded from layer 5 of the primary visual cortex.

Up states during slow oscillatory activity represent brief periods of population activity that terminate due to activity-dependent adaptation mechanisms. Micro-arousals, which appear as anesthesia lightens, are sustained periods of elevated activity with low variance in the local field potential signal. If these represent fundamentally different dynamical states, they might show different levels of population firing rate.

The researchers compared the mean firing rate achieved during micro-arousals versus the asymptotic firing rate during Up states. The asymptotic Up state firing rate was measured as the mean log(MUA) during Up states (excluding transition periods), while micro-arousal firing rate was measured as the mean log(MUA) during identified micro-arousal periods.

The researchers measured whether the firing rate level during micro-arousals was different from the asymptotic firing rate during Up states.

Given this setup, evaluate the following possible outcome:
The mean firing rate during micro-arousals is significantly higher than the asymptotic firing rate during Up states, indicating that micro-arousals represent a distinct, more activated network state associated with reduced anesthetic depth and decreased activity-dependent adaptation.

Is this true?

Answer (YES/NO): NO